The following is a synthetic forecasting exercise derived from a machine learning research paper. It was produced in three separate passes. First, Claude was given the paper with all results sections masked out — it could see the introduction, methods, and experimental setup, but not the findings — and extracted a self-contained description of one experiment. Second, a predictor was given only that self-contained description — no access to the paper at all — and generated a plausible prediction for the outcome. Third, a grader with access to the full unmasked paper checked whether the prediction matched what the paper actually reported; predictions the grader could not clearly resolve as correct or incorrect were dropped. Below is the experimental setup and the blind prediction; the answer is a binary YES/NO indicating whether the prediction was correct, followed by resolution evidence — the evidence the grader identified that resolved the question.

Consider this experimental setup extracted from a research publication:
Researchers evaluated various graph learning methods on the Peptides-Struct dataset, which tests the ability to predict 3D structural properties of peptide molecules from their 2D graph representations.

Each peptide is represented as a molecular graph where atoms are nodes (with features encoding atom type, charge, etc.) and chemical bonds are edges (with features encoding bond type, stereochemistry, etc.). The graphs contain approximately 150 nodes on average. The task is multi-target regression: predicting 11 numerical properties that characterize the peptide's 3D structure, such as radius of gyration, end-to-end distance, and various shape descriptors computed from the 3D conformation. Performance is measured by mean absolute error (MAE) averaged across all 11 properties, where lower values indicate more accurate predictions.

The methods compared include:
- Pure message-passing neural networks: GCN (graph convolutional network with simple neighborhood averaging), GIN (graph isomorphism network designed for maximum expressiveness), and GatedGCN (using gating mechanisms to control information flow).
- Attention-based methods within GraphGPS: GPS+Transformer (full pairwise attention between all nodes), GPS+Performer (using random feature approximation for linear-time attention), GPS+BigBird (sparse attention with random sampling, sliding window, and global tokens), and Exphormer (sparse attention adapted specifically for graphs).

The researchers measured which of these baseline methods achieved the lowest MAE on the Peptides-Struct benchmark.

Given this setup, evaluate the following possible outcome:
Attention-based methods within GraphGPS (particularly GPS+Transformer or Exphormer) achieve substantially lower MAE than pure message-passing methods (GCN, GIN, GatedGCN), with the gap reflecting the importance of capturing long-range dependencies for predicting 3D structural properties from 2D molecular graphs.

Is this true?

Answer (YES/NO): YES